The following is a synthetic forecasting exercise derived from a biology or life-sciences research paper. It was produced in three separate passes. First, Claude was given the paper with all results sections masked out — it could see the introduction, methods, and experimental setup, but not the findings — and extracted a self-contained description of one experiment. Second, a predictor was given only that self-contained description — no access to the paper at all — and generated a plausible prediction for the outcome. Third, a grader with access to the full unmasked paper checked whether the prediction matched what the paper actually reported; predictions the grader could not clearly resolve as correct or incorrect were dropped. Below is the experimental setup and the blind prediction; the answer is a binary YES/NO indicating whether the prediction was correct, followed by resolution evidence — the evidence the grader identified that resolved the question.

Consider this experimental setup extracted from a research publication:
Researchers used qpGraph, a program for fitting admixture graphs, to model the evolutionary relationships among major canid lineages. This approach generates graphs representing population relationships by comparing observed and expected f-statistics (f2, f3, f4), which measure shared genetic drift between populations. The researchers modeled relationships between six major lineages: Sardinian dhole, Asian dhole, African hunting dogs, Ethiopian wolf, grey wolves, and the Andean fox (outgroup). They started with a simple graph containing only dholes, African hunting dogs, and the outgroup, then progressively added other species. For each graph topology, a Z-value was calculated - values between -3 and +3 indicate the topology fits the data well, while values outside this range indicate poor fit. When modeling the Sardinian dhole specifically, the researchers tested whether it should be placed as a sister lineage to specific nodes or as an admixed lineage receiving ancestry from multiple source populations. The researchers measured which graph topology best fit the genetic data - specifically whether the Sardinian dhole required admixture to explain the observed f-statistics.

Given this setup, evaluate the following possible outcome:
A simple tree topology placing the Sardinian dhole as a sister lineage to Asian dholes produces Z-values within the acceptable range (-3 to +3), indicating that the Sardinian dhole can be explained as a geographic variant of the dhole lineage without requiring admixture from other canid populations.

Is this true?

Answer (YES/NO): NO